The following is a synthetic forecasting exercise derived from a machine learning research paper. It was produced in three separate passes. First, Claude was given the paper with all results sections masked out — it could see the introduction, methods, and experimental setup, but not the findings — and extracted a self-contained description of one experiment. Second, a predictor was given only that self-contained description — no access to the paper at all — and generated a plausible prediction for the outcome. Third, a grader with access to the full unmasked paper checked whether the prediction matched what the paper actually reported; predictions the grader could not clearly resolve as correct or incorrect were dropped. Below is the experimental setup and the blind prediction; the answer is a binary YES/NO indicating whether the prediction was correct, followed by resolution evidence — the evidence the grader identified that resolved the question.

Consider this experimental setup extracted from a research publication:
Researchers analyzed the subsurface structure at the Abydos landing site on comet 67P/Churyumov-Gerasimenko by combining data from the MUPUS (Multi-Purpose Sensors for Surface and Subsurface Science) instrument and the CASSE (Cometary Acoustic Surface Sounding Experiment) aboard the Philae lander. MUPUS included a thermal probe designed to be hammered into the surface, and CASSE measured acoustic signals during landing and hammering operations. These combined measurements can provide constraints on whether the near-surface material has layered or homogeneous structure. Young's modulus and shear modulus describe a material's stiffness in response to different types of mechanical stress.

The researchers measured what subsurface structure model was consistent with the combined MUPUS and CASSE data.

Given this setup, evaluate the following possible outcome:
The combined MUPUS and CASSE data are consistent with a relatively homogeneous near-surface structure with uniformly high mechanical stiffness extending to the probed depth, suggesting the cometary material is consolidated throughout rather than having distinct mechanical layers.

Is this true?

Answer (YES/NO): NO